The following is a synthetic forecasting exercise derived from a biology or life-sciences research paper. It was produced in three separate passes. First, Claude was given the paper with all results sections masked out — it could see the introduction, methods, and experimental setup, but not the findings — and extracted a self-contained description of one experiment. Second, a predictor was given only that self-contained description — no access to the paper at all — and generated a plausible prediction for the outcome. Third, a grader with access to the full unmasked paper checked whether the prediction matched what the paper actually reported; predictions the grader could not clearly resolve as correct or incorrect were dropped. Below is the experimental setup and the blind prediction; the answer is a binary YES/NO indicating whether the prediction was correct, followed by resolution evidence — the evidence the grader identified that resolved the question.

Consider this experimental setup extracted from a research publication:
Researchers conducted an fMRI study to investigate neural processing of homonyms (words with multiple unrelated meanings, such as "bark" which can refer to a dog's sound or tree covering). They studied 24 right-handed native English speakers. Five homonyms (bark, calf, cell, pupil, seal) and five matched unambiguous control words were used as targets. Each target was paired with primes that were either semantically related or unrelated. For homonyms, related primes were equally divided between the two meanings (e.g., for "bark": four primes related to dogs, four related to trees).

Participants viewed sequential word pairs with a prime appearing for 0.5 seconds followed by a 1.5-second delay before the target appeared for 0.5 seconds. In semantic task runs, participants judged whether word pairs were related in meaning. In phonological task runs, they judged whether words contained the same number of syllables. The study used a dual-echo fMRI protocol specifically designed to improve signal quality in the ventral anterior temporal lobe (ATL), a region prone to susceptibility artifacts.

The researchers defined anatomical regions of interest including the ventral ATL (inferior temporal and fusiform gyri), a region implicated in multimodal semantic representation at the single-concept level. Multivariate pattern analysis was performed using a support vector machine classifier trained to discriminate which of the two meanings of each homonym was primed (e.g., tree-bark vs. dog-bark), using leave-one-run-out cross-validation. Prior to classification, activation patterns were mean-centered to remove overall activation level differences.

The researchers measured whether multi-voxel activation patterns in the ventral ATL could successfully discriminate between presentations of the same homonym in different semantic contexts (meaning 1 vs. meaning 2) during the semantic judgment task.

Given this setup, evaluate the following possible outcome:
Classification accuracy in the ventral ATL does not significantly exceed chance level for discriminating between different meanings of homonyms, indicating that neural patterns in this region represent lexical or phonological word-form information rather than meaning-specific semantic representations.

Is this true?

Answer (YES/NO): NO